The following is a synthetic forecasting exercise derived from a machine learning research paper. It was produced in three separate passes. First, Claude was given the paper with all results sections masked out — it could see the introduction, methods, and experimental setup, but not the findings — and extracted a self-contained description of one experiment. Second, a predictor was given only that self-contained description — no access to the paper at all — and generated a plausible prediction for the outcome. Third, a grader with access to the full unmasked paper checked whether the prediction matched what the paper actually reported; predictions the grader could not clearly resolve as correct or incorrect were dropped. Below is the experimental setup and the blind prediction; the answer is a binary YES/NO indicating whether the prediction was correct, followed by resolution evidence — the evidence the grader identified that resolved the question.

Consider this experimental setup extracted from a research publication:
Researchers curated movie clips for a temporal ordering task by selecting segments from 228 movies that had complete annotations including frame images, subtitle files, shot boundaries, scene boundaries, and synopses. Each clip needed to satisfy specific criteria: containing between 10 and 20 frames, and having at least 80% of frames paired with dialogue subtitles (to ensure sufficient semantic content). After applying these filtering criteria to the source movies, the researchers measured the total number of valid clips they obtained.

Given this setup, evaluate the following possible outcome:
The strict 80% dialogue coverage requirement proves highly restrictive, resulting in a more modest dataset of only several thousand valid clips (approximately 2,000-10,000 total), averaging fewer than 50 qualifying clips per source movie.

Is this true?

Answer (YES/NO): YES